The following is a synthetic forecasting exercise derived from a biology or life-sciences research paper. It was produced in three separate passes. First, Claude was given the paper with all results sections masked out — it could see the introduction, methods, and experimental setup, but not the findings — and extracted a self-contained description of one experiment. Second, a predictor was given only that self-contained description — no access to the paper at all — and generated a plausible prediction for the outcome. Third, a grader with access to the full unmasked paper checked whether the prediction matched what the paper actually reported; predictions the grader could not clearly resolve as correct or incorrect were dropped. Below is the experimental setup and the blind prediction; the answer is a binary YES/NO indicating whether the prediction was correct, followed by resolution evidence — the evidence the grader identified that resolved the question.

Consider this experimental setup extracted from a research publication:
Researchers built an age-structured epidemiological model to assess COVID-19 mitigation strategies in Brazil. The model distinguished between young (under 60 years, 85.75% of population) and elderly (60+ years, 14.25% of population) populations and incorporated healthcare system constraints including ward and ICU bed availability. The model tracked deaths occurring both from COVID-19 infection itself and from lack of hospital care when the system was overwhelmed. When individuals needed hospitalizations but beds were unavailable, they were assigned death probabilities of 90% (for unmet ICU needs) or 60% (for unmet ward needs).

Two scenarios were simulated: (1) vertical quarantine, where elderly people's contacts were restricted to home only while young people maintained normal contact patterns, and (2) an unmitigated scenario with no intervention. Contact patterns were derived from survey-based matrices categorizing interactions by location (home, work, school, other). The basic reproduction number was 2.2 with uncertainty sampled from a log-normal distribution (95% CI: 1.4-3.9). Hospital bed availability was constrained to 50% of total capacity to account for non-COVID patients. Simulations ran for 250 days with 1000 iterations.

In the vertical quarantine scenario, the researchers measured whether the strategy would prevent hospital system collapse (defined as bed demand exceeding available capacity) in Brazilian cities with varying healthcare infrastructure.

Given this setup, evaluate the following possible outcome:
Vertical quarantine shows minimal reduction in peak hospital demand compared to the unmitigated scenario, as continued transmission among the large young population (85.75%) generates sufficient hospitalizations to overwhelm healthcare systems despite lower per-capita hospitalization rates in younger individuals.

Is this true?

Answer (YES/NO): YES